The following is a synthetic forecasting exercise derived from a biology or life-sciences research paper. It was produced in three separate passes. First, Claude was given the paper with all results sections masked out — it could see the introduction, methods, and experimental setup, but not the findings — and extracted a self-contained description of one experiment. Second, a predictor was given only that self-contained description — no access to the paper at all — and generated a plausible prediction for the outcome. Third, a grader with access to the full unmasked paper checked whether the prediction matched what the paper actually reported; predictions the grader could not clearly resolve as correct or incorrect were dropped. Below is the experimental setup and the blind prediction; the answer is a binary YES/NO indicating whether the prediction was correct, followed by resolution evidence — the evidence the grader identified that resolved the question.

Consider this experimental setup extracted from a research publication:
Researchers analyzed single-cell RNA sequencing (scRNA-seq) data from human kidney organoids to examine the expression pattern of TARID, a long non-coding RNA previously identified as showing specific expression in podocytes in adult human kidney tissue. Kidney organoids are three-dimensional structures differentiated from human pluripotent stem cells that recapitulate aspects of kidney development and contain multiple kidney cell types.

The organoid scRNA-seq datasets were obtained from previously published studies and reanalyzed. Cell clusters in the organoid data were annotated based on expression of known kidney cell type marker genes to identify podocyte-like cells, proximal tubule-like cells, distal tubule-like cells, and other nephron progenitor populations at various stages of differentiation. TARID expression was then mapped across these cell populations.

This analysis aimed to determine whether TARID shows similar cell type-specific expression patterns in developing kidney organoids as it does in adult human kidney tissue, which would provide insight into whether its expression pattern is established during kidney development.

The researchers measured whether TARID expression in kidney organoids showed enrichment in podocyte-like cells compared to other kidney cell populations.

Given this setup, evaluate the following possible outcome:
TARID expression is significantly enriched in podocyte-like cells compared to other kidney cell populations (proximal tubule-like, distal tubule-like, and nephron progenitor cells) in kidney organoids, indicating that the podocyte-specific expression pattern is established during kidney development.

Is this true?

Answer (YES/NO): YES